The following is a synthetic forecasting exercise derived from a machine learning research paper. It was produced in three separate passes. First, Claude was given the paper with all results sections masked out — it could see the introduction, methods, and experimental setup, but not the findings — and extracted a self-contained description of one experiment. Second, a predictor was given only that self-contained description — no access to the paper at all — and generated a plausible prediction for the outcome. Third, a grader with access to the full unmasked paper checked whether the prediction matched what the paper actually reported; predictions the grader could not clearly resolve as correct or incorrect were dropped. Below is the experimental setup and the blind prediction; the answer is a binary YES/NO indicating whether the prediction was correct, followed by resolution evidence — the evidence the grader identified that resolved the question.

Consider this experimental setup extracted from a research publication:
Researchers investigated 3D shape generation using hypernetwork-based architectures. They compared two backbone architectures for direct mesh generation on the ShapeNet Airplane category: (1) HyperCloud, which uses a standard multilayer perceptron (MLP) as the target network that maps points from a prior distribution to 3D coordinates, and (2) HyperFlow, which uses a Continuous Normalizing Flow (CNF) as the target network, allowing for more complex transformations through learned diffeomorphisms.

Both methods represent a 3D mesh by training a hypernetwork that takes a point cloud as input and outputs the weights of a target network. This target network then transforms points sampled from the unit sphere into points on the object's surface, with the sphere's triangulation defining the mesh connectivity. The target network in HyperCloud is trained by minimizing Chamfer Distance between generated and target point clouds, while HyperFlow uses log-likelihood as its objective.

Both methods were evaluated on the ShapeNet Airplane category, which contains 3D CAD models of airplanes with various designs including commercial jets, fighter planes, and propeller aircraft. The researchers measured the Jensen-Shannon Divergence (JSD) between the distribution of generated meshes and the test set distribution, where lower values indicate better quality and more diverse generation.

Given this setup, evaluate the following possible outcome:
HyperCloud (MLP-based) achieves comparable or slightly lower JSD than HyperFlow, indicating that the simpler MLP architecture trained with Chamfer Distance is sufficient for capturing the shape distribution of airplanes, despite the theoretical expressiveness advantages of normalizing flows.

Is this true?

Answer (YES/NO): NO